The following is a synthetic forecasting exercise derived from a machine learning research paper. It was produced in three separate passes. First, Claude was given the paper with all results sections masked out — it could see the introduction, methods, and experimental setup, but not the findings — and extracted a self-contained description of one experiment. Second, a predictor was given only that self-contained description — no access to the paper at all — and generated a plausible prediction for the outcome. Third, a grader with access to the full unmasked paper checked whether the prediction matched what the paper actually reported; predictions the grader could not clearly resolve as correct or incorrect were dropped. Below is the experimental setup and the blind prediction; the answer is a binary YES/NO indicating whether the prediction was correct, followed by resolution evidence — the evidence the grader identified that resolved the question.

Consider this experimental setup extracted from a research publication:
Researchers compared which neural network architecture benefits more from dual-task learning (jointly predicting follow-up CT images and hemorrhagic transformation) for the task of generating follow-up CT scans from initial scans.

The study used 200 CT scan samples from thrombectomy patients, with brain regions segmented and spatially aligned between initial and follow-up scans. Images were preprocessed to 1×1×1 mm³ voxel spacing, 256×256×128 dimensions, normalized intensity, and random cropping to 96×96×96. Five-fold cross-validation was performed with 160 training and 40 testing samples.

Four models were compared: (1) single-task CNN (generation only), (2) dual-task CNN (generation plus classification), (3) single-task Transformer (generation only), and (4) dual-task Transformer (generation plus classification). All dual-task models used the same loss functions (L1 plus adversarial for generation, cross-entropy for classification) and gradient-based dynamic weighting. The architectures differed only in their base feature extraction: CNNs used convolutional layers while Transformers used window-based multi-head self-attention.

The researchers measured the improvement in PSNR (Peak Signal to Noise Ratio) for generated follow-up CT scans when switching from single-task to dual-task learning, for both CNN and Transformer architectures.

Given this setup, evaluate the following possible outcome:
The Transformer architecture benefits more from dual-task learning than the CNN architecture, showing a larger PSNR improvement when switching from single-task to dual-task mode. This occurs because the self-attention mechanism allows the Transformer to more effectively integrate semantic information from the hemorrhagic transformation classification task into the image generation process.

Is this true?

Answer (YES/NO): NO